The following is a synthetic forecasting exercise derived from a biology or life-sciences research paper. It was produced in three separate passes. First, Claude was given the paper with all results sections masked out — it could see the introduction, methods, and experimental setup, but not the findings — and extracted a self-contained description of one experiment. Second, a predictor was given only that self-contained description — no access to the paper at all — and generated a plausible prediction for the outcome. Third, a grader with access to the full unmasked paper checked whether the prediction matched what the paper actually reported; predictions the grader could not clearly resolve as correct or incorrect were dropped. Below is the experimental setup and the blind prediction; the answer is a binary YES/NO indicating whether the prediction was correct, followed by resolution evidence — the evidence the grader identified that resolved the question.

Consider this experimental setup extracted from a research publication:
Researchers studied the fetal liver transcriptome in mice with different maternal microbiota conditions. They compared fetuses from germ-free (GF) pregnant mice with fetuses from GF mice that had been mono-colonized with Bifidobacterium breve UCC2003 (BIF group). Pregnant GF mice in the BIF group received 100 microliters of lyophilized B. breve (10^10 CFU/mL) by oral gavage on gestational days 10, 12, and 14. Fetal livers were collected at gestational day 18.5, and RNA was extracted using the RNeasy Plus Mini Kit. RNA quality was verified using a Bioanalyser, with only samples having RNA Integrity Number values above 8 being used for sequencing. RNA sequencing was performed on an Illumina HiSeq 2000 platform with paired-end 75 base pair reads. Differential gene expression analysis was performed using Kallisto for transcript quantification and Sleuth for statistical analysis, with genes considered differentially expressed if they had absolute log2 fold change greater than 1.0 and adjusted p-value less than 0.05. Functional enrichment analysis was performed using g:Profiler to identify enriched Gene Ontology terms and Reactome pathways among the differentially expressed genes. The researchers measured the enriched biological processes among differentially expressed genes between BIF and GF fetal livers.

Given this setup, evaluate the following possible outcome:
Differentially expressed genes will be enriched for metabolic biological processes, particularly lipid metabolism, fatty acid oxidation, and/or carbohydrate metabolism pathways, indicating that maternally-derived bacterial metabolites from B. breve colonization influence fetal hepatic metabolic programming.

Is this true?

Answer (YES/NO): YES